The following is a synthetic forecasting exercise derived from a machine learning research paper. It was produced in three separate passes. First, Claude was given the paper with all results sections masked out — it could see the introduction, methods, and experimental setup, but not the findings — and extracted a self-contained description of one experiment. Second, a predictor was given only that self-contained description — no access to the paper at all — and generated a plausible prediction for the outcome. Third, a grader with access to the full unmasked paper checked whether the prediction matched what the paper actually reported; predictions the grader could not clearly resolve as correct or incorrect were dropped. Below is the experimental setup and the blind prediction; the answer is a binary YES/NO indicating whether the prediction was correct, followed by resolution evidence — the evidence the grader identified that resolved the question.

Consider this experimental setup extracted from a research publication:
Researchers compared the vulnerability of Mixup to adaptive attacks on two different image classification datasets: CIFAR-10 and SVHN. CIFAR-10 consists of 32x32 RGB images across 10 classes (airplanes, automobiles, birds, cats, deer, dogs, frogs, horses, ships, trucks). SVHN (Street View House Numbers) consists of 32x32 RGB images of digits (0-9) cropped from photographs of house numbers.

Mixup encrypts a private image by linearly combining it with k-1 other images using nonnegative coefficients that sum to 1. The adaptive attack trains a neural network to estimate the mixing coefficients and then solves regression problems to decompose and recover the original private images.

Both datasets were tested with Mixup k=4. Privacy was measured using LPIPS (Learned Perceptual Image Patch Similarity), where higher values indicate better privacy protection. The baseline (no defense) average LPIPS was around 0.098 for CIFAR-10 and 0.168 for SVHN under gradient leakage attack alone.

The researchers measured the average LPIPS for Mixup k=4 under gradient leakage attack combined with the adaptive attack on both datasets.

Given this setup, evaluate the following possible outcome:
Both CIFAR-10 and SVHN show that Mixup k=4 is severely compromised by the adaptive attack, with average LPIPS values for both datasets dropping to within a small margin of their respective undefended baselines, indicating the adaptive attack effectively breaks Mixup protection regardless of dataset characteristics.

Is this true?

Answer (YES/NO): NO